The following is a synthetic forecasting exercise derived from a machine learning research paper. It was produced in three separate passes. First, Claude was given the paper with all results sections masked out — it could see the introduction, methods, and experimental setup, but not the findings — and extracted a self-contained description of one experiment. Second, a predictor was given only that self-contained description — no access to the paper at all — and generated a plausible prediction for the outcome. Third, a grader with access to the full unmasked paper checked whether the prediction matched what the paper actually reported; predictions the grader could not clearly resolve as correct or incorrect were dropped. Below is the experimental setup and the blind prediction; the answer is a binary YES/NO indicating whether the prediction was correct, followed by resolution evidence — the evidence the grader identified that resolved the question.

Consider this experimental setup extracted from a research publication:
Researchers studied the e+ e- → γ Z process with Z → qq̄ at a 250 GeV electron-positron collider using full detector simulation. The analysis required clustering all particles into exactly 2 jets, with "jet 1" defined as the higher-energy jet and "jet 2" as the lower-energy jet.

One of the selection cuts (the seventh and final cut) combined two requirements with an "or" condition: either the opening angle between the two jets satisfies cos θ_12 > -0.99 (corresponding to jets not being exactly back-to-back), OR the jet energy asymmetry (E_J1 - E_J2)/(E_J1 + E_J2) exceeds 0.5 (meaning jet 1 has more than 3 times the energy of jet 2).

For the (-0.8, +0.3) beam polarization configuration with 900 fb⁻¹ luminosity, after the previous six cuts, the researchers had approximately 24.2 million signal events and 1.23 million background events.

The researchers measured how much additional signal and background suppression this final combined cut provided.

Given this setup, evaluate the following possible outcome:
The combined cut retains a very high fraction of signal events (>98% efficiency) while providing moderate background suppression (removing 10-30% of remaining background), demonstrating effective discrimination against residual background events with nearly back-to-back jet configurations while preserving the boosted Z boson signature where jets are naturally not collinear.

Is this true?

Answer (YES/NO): NO